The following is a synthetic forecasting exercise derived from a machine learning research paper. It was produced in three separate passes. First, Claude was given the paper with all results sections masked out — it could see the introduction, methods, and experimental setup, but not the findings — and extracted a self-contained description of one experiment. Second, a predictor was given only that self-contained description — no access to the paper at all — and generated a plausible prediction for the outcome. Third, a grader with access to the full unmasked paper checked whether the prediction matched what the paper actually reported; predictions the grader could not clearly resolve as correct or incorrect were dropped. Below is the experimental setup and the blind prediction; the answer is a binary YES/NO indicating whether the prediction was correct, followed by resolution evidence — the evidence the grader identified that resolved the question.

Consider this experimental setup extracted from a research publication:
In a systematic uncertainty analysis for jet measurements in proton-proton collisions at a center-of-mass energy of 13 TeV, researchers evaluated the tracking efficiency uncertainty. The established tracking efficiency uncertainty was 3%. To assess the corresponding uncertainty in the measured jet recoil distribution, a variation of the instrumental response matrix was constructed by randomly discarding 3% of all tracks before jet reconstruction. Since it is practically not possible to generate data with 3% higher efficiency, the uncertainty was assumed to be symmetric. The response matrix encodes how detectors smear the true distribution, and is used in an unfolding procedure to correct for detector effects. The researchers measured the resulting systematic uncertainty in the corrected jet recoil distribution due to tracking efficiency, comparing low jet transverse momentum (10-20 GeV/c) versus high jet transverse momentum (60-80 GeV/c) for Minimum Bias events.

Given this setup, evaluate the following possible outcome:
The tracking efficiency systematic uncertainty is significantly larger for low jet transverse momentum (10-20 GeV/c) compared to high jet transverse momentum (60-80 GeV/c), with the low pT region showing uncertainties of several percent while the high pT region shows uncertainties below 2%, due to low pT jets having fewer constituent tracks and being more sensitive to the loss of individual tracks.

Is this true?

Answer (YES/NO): NO